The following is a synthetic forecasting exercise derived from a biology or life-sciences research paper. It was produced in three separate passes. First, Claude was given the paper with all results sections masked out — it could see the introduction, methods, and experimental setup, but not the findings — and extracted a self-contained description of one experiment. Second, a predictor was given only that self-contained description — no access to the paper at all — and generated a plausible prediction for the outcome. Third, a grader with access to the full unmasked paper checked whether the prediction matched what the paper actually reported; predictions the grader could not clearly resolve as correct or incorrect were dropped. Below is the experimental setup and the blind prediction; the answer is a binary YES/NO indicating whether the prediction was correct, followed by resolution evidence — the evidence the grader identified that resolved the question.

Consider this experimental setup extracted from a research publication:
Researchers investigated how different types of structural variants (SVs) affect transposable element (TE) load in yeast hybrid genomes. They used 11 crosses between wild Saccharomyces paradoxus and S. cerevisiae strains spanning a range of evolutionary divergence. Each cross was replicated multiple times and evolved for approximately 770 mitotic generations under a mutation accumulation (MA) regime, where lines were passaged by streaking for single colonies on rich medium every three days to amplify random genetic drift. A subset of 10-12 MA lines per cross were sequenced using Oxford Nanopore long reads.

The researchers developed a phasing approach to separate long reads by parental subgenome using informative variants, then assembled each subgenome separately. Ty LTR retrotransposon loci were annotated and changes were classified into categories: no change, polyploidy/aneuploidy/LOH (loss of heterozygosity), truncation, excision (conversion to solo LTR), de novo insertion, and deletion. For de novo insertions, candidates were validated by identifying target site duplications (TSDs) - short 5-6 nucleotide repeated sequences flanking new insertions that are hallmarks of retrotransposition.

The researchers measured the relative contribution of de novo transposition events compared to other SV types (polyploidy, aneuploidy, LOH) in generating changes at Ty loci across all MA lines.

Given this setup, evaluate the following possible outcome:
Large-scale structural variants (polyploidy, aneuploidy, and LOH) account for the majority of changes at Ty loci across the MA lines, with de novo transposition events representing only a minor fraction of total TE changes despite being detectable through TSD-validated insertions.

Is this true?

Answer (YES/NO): YES